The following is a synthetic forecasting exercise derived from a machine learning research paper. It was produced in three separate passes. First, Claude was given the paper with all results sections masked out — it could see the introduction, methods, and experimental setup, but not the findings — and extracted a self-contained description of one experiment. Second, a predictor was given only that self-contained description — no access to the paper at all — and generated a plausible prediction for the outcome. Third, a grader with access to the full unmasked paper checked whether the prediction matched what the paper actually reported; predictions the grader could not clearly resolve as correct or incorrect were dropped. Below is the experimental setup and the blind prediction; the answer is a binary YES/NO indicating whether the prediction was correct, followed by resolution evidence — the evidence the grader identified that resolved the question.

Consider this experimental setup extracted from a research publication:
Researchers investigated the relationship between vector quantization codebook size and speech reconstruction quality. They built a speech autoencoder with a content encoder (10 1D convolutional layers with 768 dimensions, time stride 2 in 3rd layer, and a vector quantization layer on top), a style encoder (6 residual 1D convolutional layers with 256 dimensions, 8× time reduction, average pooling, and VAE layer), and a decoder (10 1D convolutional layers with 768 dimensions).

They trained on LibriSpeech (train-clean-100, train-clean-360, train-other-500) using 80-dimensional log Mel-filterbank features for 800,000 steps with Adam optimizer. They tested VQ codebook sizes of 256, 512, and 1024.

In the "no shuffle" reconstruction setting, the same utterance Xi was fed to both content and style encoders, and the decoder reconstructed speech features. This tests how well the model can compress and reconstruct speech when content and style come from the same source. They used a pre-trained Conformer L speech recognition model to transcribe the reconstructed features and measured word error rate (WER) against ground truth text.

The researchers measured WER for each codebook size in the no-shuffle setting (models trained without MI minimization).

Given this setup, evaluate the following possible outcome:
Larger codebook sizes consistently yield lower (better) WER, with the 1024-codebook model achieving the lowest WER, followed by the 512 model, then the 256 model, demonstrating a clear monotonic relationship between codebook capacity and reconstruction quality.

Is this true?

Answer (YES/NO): YES